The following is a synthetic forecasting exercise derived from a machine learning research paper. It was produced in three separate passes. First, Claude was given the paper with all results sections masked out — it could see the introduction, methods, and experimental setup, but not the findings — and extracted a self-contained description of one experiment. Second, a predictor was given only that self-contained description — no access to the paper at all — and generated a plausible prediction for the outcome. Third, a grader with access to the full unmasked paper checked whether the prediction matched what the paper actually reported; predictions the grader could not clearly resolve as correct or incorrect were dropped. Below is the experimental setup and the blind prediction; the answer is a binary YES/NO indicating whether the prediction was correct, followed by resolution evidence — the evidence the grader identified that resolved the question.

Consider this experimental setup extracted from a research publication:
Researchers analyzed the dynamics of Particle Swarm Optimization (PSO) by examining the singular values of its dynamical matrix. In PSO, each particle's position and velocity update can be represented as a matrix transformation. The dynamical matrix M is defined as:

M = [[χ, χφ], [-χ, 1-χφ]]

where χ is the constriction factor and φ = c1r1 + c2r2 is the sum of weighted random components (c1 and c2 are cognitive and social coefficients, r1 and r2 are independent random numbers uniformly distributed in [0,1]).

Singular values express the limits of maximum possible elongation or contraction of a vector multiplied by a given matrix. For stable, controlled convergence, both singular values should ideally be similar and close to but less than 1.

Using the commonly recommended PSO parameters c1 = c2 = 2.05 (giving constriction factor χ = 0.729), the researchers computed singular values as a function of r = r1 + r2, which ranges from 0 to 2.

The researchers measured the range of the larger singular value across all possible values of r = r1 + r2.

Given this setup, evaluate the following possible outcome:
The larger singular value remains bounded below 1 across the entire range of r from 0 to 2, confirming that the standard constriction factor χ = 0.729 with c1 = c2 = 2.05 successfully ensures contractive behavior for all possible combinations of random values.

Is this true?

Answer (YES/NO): NO